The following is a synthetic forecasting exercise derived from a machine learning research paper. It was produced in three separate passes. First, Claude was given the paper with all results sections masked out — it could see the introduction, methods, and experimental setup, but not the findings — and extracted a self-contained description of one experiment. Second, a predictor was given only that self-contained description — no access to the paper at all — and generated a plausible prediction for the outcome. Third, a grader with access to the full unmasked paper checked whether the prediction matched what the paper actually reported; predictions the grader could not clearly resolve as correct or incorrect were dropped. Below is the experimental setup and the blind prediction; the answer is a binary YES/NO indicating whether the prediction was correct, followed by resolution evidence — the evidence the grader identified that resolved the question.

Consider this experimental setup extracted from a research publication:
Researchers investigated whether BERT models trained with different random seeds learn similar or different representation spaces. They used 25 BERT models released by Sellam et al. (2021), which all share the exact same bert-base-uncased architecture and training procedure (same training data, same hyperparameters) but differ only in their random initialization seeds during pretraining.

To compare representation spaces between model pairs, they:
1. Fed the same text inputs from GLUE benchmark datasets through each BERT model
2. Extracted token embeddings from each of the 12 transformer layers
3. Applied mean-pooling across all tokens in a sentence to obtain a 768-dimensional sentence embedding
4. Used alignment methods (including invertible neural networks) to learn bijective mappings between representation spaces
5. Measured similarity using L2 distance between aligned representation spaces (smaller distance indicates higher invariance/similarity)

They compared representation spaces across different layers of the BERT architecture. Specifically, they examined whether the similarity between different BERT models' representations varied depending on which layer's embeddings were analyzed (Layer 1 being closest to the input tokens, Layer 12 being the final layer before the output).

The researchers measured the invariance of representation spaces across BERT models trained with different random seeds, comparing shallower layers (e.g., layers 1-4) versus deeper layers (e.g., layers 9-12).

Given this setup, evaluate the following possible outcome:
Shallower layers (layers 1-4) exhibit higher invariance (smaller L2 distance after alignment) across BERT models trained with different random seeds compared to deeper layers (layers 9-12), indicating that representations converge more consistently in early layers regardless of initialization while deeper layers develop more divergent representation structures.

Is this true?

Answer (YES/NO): YES